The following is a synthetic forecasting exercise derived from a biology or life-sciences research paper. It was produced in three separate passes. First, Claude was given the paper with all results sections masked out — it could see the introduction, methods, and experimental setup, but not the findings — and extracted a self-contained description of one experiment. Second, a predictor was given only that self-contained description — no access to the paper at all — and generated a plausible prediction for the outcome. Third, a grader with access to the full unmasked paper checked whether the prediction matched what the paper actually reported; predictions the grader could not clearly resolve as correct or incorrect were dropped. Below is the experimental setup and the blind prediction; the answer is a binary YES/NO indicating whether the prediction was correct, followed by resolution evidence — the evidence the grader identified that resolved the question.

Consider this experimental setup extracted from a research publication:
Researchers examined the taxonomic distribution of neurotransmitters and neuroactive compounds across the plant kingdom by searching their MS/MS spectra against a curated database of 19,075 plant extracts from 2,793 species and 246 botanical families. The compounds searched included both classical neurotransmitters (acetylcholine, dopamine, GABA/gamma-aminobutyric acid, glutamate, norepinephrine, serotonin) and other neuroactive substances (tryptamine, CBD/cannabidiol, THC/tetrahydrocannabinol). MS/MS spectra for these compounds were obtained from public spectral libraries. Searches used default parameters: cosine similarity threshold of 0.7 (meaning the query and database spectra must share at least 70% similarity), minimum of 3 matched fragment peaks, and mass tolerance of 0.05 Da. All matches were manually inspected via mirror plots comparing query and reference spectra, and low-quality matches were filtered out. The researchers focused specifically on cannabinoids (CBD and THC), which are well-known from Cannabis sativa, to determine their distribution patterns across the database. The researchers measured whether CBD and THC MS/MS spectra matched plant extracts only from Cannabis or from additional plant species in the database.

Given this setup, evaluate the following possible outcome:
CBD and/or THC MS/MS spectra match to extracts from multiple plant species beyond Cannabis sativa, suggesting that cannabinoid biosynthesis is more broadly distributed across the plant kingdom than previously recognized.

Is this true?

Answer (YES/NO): NO